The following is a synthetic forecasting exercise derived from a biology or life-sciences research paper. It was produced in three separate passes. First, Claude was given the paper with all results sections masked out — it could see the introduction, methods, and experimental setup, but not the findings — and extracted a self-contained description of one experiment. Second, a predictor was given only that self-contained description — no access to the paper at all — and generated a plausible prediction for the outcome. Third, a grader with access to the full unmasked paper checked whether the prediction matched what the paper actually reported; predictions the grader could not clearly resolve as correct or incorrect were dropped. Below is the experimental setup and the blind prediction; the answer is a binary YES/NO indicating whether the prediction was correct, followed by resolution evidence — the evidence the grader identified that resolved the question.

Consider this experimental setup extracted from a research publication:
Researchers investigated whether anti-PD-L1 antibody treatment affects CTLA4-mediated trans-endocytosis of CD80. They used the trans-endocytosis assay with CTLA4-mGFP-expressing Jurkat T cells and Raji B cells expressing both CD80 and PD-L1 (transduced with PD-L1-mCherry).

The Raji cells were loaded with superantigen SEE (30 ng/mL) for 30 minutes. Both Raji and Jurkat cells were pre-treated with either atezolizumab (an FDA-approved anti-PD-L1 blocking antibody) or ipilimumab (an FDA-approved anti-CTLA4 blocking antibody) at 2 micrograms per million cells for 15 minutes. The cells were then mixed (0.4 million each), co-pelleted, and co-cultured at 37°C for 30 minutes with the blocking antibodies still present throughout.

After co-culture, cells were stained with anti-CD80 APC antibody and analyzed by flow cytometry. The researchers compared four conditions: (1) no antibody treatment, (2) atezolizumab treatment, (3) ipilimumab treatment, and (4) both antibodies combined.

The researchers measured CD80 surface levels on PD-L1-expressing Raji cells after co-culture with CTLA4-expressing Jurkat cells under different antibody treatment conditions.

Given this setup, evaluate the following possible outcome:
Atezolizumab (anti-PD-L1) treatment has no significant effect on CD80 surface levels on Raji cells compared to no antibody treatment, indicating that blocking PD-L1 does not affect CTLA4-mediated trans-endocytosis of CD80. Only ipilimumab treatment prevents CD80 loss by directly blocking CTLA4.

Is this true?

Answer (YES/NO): NO